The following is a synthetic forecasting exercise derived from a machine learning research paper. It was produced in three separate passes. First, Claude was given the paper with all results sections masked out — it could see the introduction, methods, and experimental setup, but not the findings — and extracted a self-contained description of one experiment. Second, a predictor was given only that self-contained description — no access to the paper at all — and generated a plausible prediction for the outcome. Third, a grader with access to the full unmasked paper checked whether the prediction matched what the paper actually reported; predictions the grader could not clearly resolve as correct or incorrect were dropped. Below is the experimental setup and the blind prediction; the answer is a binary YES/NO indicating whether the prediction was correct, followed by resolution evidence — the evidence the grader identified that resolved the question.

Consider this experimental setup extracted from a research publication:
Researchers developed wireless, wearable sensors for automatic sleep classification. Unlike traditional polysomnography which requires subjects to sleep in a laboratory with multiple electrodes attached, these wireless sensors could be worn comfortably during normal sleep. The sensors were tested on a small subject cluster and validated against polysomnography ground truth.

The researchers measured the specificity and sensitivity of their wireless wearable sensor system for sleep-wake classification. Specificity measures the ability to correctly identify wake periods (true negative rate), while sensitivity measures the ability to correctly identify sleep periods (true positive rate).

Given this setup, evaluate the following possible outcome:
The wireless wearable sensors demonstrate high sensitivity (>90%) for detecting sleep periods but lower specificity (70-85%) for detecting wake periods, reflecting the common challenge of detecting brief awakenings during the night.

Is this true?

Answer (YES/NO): NO